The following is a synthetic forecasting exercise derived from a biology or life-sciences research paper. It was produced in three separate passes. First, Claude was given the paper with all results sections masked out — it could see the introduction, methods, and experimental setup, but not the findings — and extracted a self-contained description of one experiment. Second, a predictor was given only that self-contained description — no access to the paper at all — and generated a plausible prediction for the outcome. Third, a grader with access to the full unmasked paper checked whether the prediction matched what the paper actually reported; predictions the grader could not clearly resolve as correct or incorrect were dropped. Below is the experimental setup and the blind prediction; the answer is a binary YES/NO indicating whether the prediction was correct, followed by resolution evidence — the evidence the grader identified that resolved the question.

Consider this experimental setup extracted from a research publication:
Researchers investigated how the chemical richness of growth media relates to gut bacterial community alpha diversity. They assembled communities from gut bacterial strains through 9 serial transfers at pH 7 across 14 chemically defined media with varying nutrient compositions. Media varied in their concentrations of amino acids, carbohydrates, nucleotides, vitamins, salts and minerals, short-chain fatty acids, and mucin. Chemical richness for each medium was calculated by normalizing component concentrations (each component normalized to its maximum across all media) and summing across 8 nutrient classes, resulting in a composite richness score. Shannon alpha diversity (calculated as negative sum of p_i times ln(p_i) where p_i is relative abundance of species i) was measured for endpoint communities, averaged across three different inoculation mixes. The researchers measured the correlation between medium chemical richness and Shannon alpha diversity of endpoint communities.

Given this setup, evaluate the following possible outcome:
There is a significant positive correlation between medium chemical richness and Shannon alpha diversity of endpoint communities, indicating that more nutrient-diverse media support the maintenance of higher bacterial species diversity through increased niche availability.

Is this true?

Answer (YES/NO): YES